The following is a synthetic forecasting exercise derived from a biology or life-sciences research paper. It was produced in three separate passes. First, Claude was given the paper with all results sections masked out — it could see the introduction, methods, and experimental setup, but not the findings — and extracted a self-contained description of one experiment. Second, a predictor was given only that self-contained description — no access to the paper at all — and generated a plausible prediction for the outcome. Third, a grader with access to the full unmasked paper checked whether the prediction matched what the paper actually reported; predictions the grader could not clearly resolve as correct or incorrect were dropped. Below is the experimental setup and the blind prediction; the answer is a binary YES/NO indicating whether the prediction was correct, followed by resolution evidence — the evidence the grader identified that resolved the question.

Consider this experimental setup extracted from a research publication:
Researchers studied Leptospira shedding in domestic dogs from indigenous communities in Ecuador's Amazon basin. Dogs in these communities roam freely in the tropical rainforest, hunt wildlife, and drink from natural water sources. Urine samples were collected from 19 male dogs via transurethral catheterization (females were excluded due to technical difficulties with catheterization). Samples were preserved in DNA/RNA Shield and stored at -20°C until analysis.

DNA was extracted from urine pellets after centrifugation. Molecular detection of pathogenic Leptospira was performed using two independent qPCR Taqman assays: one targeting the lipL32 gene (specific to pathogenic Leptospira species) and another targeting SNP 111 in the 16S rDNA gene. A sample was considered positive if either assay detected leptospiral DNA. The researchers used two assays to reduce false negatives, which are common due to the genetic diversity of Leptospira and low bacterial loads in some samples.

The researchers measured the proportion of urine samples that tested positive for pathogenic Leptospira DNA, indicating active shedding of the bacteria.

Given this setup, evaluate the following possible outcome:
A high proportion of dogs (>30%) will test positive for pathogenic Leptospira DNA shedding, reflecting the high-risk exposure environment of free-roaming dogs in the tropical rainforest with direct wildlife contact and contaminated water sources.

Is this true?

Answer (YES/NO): YES